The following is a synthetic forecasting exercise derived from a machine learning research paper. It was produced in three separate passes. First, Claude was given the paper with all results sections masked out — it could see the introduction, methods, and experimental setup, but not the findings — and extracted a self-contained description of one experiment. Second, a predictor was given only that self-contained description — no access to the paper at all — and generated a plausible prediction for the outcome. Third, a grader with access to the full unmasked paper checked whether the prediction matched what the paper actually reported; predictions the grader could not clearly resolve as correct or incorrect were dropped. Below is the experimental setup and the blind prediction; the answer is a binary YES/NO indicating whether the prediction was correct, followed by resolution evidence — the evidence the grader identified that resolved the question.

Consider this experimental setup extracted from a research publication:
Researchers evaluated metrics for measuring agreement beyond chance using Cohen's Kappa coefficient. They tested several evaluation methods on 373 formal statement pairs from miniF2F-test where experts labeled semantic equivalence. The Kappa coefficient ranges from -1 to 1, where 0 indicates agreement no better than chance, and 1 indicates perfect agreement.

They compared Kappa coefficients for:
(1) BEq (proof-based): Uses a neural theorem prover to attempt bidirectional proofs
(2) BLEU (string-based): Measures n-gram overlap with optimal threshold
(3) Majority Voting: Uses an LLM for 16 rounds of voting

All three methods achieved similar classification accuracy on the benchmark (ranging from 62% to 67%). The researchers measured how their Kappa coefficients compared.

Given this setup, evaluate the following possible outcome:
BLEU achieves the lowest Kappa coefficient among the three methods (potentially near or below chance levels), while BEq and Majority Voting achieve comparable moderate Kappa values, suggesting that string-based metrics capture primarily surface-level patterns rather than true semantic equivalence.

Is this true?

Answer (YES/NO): NO